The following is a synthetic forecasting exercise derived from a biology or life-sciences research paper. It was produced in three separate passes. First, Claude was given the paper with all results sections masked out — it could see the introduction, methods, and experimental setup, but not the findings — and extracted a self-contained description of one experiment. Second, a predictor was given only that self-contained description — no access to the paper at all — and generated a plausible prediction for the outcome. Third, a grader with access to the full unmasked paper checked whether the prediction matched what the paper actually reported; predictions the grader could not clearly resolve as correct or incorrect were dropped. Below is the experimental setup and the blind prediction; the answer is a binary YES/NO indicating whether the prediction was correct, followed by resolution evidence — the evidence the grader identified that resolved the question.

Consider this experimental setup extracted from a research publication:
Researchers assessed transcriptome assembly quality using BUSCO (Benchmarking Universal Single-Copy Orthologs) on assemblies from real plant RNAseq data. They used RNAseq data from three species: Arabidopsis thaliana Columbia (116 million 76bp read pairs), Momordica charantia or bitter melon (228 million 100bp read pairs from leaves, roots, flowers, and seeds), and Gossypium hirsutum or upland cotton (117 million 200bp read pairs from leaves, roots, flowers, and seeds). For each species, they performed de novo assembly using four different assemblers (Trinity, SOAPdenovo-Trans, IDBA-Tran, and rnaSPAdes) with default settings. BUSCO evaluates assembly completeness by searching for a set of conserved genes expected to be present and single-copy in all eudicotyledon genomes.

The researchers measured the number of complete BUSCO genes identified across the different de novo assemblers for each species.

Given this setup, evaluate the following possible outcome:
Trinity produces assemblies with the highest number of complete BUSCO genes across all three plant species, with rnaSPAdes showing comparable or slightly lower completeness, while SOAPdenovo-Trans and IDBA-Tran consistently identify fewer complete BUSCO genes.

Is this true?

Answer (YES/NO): NO